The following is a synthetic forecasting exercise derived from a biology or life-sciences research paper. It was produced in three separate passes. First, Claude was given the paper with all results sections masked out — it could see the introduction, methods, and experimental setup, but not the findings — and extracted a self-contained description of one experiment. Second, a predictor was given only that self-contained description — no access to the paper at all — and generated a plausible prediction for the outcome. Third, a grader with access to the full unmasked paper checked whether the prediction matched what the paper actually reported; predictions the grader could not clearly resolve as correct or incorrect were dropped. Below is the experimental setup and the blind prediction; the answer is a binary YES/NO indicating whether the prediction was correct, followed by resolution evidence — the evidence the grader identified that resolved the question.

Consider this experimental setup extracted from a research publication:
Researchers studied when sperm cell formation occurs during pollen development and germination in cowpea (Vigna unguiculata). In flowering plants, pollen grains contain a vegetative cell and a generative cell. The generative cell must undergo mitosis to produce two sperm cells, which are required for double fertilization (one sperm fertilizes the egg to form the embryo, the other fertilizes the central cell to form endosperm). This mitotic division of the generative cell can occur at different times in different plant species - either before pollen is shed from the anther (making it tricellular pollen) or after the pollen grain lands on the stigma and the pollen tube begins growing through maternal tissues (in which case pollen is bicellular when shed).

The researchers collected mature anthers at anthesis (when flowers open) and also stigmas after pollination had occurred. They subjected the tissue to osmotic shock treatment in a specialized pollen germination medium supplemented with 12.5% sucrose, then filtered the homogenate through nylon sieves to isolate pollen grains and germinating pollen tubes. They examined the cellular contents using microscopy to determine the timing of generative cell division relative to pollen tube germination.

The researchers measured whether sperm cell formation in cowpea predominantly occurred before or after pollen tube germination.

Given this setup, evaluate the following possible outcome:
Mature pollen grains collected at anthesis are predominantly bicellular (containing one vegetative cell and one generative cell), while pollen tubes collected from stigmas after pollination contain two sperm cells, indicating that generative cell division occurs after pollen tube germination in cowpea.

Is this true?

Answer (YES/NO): NO